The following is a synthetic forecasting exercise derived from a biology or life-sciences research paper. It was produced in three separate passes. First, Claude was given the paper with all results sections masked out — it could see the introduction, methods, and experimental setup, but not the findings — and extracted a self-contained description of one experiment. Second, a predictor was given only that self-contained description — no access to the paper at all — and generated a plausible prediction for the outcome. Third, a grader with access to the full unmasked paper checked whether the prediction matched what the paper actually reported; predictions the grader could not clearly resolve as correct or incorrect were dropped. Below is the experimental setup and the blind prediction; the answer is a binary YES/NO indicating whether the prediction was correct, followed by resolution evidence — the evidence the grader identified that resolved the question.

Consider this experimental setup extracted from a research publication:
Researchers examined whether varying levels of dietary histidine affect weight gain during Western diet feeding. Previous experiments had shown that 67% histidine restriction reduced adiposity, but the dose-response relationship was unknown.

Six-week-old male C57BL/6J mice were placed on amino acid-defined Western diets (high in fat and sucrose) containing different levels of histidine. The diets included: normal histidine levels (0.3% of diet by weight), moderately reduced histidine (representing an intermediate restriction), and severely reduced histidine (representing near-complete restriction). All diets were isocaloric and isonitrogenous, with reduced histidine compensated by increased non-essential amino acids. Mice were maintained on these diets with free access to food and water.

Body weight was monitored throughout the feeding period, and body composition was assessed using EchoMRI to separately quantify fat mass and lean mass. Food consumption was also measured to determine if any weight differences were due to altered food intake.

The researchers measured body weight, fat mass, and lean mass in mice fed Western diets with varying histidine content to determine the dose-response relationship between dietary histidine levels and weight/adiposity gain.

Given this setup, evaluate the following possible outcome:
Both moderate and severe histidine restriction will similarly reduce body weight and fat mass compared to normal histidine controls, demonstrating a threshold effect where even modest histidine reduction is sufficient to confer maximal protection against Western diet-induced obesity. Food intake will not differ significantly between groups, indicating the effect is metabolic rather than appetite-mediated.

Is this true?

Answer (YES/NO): NO